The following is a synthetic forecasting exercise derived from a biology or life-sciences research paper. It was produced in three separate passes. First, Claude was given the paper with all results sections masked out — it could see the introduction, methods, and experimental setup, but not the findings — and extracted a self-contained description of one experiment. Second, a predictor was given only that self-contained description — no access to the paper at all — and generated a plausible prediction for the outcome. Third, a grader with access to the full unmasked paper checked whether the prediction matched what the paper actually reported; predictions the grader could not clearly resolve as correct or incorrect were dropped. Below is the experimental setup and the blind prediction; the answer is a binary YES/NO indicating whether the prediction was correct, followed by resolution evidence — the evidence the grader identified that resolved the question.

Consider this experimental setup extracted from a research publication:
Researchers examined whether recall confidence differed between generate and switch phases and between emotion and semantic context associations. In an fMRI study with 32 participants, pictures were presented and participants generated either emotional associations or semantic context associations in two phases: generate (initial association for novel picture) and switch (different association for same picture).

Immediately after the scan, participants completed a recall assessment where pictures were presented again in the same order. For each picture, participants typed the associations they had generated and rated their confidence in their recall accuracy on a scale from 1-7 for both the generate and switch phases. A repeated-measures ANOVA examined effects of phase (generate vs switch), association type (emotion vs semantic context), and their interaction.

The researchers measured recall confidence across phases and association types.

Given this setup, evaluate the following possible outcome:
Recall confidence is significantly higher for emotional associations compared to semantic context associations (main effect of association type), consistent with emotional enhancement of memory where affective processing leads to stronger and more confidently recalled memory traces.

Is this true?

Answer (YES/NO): NO